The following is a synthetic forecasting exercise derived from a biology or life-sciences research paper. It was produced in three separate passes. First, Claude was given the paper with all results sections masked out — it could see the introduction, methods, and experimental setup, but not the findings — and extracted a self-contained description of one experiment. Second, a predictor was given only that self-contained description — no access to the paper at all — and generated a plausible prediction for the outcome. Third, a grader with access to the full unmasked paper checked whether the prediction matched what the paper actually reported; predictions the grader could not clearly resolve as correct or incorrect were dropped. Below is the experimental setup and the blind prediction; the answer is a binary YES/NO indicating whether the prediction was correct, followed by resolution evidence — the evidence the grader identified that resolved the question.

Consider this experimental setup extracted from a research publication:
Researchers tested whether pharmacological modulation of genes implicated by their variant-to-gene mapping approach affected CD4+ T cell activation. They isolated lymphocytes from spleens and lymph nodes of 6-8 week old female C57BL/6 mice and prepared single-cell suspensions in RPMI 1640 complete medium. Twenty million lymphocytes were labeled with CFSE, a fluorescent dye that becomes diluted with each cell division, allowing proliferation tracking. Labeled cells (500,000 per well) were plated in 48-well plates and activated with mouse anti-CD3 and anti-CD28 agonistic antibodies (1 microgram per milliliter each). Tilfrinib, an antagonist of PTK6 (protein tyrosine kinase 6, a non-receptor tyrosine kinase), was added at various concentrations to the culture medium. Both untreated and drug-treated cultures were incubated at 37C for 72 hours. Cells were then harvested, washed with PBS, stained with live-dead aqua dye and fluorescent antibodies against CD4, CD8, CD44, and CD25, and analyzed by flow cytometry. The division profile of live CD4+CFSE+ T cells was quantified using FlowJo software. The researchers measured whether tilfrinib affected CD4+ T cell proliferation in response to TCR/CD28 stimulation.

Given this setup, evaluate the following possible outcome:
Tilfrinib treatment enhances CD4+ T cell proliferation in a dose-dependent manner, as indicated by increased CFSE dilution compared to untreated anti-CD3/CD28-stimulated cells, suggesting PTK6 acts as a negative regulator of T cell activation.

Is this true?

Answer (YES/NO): NO